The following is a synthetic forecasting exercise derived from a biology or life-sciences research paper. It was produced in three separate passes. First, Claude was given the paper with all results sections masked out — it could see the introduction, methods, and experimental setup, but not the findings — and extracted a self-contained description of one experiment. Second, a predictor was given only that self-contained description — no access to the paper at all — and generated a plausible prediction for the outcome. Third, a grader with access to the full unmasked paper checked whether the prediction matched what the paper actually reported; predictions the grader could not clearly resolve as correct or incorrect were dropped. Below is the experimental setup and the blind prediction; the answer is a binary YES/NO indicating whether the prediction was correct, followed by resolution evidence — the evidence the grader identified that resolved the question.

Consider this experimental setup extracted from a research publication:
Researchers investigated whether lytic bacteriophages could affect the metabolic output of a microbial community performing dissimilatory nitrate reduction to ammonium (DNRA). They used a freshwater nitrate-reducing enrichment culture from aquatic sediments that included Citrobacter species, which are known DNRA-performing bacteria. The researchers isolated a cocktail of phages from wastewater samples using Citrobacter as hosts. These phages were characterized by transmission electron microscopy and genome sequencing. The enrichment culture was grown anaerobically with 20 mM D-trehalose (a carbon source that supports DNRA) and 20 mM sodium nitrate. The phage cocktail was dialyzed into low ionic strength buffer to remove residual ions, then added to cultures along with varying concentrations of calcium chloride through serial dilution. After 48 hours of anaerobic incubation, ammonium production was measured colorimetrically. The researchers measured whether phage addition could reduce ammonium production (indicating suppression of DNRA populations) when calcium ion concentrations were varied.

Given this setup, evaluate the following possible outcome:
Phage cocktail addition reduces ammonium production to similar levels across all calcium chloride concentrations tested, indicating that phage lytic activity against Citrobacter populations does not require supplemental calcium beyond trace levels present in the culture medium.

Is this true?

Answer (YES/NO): NO